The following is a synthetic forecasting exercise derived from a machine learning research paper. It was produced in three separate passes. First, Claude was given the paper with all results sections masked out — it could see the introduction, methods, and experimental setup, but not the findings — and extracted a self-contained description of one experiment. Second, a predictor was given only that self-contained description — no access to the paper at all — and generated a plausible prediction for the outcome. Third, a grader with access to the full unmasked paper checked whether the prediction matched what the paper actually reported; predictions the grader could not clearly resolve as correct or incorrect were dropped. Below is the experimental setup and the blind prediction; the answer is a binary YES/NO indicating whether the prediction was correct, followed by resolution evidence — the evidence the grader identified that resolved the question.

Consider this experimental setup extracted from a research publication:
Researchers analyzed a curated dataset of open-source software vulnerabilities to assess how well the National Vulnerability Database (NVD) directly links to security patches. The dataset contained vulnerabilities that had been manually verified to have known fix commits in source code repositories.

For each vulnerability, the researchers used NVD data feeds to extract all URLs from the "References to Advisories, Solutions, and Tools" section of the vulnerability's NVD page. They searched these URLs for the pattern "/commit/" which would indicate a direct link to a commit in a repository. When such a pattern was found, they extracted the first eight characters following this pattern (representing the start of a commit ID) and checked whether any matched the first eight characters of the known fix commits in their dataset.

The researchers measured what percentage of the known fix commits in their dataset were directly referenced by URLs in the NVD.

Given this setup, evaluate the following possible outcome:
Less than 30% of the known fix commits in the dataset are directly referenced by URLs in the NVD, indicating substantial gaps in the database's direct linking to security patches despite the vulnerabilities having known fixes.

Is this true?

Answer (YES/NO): YES